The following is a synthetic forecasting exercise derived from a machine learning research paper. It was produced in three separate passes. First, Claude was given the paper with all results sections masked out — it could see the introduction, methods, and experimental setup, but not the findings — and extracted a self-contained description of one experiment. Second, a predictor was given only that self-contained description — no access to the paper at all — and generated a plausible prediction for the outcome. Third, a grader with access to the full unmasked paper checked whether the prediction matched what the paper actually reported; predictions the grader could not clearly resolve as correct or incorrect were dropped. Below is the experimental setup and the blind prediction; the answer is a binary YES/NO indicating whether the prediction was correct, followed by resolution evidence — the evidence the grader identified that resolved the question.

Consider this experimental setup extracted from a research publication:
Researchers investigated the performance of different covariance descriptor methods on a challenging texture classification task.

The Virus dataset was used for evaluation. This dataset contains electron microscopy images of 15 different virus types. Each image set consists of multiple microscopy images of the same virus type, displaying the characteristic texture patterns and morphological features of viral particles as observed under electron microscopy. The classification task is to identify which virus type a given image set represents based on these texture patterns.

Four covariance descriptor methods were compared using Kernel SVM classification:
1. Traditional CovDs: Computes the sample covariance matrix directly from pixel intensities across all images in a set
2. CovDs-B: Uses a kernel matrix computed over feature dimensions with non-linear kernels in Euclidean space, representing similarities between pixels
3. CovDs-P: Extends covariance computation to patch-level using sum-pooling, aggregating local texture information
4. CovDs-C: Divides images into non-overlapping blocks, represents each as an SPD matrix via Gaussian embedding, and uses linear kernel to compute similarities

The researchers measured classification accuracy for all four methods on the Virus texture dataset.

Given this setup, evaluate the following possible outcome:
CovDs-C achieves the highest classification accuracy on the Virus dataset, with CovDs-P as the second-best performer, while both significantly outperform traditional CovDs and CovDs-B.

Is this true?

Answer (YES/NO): NO